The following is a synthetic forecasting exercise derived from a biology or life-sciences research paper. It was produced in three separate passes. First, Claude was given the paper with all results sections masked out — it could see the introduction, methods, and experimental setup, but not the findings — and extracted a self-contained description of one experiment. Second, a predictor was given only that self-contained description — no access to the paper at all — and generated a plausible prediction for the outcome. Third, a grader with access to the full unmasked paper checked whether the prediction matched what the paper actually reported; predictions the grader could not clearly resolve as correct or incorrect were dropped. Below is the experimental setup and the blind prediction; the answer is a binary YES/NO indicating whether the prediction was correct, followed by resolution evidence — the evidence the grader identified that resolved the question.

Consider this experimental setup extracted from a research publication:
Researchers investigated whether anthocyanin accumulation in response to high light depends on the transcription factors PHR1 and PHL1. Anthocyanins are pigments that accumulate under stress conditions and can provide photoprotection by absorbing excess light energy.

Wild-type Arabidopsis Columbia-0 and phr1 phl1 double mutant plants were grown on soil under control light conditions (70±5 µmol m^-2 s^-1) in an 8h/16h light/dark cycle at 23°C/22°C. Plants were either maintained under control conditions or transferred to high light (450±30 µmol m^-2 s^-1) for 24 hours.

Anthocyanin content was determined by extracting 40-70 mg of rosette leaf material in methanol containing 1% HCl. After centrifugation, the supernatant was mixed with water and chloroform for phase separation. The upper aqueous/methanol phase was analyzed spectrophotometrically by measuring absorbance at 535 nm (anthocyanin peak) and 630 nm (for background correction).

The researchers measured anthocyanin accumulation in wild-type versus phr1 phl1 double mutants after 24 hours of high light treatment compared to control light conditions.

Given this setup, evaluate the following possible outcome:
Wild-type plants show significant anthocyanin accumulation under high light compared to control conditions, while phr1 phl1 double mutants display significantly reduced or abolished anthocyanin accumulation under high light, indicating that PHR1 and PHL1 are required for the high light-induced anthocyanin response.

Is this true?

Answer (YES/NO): YES